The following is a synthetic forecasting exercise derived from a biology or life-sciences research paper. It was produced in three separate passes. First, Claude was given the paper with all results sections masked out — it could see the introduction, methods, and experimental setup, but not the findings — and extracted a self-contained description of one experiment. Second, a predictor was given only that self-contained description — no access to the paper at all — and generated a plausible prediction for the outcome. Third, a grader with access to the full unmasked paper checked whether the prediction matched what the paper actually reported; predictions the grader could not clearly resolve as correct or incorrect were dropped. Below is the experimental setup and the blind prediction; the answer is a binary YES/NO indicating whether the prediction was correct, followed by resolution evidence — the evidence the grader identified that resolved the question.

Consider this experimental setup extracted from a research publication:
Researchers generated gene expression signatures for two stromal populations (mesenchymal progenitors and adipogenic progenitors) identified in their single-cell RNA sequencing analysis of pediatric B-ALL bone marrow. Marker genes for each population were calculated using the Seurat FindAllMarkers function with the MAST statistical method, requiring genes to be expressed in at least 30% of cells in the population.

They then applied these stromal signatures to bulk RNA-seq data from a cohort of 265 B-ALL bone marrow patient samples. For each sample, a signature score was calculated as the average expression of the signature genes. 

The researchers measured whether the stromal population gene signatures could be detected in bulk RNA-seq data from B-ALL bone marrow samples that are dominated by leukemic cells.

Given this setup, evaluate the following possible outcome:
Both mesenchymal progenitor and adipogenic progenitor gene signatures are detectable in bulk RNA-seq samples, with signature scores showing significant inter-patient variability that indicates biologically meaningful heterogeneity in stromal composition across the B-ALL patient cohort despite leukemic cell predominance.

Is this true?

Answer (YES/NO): YES